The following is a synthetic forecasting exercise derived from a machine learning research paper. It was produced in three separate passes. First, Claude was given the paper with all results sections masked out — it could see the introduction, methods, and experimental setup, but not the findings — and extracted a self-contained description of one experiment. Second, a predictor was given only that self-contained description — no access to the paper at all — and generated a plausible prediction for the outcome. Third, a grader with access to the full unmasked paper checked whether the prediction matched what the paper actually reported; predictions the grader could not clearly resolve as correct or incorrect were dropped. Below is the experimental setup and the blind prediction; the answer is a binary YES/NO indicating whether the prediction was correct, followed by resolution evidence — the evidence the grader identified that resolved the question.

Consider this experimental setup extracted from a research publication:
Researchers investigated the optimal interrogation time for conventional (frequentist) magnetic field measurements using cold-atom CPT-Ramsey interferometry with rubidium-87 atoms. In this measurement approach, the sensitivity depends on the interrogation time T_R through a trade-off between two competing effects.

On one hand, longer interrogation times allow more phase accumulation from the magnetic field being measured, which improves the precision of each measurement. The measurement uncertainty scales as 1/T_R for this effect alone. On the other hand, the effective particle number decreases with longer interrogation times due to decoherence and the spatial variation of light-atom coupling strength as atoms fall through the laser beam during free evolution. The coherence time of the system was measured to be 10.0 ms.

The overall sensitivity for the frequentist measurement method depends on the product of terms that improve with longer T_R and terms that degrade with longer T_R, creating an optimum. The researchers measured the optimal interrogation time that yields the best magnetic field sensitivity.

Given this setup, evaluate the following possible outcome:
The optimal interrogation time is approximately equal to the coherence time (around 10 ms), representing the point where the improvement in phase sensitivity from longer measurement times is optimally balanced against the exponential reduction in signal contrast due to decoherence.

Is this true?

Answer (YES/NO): NO